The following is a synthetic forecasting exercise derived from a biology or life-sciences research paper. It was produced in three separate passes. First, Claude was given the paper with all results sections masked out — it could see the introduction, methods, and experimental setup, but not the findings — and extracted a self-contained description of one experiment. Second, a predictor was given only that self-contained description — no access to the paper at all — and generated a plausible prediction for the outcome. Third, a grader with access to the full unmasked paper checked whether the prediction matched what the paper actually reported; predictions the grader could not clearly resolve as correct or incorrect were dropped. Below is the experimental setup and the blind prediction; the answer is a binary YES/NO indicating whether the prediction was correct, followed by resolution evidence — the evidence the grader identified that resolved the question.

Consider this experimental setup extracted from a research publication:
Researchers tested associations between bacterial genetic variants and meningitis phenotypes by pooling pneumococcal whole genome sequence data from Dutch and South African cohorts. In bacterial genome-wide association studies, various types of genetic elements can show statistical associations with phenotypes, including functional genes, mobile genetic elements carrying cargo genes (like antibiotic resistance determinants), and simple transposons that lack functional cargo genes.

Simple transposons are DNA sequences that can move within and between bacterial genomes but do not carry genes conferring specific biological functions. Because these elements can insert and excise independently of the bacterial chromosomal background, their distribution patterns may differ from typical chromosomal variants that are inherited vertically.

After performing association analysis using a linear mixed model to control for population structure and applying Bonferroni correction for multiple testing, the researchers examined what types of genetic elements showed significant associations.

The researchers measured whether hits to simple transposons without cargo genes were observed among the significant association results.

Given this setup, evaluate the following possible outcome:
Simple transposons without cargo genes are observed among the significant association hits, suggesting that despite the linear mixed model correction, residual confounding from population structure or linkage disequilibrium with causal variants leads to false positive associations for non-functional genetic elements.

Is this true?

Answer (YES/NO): YES